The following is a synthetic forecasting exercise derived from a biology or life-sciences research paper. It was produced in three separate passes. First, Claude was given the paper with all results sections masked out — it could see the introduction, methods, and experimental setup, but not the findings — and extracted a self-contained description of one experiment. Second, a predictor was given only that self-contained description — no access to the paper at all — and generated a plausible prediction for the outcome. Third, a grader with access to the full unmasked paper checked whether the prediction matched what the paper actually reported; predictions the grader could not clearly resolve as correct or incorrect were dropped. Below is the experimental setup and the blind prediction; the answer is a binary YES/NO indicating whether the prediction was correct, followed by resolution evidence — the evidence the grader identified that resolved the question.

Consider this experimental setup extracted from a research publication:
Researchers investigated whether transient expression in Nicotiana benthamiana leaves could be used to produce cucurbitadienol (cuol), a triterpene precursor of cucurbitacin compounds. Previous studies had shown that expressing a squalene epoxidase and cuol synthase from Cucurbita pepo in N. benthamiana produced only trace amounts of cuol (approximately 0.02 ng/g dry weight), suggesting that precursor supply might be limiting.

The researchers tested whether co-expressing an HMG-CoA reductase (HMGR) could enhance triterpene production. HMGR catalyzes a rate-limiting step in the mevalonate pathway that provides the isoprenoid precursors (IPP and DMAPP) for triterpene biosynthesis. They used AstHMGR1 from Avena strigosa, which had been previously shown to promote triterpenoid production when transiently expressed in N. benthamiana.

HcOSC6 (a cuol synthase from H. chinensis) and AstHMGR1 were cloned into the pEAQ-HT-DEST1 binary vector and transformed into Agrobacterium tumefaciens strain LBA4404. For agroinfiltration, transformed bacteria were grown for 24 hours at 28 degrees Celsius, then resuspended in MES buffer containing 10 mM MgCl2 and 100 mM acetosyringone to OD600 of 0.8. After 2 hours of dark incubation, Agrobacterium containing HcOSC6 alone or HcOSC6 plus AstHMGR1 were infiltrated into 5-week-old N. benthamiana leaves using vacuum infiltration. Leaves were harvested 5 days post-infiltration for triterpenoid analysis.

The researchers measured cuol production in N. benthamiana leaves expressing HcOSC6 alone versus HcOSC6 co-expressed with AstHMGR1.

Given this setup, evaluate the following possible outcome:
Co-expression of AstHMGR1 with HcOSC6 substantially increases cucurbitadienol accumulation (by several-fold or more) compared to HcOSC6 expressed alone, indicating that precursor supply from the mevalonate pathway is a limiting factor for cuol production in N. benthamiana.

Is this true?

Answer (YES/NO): YES